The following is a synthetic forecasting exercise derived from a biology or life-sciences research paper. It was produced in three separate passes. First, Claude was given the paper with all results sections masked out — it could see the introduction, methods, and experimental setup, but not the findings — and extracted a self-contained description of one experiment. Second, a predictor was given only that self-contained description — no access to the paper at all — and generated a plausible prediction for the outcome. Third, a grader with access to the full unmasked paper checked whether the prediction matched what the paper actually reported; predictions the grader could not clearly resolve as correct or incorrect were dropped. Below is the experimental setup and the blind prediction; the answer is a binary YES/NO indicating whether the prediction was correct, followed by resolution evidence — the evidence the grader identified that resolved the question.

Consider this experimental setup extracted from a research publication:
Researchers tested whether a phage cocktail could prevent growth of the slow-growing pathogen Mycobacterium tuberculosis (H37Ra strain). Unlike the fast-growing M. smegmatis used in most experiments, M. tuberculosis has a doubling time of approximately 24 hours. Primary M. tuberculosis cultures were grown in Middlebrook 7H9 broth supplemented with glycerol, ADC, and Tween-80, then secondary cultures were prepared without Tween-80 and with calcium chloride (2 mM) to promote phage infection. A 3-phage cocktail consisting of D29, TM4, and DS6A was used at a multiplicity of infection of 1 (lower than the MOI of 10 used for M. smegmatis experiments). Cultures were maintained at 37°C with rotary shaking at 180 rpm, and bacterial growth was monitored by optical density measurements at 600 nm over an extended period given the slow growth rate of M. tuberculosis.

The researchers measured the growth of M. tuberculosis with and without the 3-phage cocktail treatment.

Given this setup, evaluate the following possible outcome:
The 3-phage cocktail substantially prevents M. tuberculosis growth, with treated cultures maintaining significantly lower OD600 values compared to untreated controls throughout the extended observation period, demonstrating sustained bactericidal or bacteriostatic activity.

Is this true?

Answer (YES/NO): YES